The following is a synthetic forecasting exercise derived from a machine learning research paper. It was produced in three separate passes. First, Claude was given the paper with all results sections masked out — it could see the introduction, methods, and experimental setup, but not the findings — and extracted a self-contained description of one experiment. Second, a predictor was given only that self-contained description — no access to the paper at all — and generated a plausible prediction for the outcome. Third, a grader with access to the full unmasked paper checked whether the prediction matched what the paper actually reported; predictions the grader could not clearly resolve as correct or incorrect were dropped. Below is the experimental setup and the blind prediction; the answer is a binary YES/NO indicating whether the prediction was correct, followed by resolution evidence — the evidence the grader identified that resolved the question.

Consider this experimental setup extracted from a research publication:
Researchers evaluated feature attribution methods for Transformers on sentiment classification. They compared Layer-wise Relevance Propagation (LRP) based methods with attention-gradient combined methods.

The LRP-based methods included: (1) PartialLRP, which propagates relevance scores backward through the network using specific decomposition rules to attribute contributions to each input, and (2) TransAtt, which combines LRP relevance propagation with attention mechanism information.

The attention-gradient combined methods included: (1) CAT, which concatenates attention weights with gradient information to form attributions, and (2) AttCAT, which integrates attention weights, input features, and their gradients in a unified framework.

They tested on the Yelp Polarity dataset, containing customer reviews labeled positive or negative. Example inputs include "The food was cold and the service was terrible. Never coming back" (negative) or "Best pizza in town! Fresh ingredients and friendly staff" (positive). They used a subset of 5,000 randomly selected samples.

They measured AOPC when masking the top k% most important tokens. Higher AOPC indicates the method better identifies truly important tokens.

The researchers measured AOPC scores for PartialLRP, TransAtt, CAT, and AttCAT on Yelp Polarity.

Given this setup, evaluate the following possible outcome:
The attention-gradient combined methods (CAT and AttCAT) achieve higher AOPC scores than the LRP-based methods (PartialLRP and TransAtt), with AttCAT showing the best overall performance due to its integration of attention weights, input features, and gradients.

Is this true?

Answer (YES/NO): NO